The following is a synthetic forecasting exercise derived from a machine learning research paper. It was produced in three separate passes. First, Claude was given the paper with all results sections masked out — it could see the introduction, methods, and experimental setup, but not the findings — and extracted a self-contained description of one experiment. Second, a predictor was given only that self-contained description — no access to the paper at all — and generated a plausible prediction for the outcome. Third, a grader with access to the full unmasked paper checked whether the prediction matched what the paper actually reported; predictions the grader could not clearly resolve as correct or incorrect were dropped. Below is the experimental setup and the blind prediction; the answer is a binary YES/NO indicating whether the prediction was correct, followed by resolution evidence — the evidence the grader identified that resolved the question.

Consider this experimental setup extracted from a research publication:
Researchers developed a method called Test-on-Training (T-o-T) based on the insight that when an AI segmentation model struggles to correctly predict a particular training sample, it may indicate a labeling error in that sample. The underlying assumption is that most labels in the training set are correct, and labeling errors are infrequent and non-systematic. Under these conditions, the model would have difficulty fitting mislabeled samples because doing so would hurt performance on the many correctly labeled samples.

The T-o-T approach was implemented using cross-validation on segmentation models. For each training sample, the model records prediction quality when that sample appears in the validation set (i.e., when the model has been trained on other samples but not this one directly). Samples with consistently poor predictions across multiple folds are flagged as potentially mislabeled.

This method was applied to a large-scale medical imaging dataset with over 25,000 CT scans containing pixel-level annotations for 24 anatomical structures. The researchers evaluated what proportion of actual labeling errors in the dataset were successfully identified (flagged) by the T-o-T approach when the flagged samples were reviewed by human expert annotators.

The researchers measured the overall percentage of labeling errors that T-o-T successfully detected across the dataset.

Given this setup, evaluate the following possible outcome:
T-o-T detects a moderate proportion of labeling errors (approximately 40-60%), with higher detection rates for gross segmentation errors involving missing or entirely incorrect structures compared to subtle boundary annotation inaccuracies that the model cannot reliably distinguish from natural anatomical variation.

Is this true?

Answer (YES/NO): NO